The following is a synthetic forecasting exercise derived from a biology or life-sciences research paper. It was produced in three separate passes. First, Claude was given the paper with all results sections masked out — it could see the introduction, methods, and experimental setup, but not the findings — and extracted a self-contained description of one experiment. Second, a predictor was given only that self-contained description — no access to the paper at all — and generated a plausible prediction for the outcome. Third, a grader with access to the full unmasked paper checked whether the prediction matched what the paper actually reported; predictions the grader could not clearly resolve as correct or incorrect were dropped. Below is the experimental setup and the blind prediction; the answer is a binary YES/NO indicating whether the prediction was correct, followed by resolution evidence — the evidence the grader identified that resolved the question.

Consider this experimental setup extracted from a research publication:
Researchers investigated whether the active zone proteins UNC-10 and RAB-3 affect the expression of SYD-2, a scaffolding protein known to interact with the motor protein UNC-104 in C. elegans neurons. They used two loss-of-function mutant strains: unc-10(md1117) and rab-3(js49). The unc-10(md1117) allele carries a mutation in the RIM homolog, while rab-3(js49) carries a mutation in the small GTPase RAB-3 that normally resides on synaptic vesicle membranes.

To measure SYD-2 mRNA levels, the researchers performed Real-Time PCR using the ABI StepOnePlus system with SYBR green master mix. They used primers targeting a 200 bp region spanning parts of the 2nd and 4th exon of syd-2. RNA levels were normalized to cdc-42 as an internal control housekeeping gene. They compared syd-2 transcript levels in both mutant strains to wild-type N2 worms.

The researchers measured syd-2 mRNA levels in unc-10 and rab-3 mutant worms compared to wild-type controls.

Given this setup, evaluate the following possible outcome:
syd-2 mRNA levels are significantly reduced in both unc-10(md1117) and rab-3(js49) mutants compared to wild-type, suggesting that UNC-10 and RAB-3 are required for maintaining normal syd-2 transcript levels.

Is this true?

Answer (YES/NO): NO